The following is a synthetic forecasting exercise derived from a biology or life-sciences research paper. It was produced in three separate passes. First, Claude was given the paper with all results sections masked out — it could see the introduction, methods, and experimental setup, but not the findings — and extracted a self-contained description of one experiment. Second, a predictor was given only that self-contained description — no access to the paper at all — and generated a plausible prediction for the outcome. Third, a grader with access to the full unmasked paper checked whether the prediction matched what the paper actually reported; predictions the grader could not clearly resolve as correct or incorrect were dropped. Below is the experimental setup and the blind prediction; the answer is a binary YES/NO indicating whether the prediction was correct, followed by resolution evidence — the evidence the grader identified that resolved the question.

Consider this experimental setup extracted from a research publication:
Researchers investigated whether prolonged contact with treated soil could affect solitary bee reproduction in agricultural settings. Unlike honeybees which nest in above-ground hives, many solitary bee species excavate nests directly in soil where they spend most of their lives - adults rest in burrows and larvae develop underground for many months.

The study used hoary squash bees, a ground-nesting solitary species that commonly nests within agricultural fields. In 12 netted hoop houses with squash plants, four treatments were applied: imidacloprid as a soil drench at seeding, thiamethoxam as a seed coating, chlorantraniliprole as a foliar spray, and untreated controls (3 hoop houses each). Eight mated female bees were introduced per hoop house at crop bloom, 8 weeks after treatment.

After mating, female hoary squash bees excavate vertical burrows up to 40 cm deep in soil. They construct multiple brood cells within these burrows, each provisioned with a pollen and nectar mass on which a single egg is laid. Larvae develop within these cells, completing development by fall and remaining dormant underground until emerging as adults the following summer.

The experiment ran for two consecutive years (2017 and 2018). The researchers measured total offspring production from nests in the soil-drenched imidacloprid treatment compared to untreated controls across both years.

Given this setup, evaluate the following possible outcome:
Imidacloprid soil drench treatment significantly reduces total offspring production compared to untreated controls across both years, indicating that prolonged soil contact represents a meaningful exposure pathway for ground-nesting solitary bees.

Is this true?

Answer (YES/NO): YES